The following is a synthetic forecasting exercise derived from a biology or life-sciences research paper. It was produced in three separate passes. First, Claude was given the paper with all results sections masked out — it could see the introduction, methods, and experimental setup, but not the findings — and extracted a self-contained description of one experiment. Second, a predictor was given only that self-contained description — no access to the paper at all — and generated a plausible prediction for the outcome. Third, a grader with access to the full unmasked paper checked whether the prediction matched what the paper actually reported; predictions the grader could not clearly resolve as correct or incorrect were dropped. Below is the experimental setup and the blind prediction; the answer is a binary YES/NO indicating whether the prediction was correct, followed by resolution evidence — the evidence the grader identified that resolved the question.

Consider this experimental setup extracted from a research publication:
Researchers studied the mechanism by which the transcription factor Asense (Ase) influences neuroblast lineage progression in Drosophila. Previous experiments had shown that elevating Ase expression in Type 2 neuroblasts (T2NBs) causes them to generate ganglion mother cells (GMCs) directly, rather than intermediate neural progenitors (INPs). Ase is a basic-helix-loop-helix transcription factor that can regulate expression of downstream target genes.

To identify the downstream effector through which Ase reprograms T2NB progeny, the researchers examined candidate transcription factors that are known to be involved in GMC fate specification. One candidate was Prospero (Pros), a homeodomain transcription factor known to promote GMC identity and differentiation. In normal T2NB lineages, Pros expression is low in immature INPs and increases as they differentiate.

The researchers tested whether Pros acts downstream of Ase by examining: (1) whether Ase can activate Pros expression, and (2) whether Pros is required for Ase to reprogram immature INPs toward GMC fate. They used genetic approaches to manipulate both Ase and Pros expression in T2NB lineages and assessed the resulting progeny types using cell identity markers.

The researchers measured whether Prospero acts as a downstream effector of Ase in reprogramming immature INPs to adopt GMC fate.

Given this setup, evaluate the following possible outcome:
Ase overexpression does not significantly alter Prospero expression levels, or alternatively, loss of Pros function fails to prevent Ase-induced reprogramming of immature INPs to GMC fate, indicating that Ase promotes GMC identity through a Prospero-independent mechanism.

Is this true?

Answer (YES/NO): NO